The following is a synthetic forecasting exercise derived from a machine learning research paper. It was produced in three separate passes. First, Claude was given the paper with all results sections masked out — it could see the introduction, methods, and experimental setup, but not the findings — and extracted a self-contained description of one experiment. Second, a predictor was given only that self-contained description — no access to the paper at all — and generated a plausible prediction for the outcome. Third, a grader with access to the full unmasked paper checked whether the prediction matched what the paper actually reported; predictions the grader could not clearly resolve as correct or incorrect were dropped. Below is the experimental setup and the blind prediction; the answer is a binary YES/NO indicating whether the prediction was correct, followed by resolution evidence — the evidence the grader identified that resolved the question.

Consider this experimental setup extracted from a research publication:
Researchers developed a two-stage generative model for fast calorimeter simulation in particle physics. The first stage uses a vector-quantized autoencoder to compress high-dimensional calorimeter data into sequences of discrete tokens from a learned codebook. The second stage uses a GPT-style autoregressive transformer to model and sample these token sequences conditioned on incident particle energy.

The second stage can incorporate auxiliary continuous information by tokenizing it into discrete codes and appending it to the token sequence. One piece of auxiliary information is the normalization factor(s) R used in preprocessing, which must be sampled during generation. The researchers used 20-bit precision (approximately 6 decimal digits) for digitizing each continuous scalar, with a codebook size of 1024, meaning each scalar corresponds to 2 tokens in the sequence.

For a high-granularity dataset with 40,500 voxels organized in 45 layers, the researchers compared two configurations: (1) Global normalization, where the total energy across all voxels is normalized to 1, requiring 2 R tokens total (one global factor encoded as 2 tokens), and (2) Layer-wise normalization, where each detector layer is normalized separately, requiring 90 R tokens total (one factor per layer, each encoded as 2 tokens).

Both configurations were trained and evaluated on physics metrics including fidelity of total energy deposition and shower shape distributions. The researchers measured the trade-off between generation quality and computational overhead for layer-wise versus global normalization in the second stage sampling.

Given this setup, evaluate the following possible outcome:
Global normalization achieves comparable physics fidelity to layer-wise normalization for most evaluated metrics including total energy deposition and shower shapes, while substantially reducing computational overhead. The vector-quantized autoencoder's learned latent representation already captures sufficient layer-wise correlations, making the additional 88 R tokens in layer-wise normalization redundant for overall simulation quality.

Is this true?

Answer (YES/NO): NO